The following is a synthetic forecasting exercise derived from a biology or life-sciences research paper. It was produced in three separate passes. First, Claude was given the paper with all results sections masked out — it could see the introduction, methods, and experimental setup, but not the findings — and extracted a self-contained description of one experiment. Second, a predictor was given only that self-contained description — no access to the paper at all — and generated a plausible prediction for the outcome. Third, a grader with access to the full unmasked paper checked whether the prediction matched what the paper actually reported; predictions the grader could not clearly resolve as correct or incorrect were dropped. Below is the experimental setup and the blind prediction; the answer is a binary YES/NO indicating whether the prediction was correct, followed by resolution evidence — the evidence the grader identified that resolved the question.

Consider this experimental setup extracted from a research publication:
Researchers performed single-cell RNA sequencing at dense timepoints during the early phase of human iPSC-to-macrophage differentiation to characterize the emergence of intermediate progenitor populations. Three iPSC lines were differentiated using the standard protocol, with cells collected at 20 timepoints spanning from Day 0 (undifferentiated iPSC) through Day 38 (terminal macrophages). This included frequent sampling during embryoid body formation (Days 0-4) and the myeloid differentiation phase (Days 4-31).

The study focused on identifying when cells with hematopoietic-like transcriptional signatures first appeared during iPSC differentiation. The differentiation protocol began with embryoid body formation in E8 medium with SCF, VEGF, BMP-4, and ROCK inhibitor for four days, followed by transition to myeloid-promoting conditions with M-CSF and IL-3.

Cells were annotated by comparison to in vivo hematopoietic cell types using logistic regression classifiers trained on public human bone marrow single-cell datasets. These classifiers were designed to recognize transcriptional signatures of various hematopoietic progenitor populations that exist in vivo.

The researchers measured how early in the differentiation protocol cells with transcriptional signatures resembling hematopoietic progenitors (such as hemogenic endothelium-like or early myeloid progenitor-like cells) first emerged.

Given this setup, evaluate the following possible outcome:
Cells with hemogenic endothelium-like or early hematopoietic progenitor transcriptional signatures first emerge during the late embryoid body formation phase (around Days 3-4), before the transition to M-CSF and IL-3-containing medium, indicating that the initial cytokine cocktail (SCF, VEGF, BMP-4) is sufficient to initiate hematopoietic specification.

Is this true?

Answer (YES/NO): YES